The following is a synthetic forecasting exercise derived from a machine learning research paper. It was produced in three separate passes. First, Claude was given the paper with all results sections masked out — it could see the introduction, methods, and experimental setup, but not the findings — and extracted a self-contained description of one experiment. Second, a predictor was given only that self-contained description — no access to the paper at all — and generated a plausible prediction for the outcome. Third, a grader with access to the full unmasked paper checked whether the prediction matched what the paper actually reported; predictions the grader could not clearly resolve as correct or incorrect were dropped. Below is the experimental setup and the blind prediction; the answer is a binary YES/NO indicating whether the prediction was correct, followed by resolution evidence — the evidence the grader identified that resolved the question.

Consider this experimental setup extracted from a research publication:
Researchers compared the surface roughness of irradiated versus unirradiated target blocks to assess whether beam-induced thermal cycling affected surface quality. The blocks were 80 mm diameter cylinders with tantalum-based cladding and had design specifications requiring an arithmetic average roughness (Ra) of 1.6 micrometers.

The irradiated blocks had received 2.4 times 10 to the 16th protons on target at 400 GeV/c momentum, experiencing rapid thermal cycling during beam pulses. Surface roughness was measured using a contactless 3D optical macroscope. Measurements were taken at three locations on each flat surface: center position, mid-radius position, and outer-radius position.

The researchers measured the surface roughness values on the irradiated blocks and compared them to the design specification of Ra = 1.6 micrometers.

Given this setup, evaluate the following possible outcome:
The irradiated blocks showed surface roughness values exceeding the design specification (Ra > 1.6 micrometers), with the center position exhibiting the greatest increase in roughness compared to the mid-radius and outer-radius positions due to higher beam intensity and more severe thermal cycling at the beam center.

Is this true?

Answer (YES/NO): NO